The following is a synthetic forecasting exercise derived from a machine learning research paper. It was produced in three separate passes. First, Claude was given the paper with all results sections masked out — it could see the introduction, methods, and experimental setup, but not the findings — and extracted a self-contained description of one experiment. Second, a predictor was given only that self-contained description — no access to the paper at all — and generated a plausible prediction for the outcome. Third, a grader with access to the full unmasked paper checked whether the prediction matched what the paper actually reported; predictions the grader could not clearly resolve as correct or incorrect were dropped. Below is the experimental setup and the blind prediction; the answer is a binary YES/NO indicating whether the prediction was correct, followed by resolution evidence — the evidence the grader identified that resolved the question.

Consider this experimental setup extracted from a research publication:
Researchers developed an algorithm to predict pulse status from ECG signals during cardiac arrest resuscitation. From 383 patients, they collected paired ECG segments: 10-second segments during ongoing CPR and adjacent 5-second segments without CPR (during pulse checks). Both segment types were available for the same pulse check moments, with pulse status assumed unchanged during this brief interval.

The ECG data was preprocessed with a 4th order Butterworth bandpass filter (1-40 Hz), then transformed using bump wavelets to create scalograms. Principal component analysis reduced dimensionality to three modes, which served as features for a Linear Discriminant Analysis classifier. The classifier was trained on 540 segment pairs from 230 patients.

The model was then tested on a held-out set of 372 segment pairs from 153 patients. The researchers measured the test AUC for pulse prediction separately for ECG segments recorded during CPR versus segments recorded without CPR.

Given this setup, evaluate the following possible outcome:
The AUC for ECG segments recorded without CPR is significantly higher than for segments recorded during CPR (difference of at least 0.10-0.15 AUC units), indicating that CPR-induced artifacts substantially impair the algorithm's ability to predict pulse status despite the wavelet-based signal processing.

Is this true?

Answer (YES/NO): NO